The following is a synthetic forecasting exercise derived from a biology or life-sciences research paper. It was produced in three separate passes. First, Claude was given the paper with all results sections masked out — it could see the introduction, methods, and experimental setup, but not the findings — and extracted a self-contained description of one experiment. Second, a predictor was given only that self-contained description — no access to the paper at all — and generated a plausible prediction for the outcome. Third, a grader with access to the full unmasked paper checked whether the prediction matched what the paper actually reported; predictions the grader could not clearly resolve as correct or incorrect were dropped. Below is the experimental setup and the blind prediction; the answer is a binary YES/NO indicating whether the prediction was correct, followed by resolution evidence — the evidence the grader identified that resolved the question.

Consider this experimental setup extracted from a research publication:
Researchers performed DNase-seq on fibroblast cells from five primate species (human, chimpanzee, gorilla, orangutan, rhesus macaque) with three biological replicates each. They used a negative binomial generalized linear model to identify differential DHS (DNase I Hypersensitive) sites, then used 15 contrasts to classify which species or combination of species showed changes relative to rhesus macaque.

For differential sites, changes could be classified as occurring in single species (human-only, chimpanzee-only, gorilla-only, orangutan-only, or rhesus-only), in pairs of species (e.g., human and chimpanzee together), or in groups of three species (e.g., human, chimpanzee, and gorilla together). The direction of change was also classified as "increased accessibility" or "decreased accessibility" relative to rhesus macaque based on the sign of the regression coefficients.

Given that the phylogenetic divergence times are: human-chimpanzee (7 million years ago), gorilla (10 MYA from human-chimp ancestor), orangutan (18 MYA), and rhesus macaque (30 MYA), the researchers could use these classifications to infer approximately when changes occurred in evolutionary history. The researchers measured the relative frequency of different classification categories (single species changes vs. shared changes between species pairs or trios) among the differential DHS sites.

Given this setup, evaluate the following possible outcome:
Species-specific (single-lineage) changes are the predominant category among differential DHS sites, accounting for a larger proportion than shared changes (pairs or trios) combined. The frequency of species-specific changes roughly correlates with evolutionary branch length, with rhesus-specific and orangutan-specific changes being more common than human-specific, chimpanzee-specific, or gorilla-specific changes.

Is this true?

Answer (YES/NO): NO